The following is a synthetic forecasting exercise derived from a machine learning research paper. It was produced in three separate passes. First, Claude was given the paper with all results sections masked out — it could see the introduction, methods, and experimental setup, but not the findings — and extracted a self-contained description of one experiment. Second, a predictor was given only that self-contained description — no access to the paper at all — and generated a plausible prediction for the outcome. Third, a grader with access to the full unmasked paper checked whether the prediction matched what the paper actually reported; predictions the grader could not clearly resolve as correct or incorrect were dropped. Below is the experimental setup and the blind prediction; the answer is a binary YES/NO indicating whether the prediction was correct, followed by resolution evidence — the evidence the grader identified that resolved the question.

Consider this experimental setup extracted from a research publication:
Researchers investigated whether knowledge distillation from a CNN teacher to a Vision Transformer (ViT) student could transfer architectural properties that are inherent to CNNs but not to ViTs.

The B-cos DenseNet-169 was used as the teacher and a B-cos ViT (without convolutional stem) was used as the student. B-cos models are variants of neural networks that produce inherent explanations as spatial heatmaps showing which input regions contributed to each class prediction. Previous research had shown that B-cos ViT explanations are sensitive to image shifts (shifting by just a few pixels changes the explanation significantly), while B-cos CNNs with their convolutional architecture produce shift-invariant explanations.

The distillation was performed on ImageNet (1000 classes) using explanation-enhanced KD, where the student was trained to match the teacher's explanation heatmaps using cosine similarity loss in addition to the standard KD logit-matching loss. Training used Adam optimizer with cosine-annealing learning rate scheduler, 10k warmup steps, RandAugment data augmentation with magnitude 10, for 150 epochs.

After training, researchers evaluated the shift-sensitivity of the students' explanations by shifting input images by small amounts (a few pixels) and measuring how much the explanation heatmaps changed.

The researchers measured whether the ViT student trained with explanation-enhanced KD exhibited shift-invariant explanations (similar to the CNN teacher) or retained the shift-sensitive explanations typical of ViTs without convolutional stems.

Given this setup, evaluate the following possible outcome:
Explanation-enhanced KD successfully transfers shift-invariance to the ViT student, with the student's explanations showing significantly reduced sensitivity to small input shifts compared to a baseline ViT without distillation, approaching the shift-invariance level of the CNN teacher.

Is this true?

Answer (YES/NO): YES